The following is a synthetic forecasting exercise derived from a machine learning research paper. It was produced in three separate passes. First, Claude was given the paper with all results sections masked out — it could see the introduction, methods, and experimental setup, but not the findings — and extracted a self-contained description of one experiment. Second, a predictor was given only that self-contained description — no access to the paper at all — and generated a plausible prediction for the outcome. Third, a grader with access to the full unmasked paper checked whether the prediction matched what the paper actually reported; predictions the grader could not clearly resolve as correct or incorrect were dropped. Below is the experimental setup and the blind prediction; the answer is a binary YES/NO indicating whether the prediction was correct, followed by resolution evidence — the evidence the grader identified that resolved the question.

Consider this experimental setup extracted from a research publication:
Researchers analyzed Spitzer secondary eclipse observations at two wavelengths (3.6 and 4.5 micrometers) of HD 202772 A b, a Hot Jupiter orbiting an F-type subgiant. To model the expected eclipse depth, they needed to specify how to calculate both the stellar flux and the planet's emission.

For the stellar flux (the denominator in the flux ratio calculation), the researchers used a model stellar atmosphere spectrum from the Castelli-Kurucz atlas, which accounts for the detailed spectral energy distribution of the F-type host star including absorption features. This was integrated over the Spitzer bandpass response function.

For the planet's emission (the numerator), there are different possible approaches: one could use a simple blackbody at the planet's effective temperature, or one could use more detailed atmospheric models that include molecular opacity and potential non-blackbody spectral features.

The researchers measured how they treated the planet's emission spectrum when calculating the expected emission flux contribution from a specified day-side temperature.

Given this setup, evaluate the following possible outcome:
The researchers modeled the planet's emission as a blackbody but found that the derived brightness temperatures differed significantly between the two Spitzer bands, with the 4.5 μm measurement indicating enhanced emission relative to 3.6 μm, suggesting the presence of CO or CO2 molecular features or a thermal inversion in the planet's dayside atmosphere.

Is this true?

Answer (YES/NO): NO